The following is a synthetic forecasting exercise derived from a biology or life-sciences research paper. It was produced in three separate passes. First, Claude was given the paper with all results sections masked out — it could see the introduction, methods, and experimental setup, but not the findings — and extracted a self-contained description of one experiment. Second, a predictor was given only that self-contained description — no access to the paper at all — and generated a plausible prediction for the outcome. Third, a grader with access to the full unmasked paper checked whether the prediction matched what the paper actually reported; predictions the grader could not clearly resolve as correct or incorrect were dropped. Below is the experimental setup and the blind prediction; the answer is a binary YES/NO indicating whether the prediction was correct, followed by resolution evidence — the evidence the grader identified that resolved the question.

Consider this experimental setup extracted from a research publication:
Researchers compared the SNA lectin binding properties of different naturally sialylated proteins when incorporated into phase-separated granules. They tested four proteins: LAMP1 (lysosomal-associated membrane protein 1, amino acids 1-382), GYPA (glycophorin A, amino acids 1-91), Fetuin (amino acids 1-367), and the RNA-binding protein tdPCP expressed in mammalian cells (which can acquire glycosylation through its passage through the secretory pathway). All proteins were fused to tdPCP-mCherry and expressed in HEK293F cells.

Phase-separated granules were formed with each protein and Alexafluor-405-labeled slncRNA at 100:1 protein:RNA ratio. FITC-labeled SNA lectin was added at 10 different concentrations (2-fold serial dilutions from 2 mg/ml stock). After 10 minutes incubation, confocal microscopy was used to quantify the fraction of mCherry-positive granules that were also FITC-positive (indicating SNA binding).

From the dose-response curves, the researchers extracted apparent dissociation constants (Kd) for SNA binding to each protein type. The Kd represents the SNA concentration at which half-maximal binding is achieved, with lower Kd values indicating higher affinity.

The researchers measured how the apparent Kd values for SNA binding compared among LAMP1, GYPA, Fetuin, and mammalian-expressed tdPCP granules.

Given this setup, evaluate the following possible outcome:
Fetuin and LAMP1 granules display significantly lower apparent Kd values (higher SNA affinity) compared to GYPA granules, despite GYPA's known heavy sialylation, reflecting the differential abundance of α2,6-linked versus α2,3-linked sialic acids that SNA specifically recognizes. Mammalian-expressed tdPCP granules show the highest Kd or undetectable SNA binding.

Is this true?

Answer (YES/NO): NO